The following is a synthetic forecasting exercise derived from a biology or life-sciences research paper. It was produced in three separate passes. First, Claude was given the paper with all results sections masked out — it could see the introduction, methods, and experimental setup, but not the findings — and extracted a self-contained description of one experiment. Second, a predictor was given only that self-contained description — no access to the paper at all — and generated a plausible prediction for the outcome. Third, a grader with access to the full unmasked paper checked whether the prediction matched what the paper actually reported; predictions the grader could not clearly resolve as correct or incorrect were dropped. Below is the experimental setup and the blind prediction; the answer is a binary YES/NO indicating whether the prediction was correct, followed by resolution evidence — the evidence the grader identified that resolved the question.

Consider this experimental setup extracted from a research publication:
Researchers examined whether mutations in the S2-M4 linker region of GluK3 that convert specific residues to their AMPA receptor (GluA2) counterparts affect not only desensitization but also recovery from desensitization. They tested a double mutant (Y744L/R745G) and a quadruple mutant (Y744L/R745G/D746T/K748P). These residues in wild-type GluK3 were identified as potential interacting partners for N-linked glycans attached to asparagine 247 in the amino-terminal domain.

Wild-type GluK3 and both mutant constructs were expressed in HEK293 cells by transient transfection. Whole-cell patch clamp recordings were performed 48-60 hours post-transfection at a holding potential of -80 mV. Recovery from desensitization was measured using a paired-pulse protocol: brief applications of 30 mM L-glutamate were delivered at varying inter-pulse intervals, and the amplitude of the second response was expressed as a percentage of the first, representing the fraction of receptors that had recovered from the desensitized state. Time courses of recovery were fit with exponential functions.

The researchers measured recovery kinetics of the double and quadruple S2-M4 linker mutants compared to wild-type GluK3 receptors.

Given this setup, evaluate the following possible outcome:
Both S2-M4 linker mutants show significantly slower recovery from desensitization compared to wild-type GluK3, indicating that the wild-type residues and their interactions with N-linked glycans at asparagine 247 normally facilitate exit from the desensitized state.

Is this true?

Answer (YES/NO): NO